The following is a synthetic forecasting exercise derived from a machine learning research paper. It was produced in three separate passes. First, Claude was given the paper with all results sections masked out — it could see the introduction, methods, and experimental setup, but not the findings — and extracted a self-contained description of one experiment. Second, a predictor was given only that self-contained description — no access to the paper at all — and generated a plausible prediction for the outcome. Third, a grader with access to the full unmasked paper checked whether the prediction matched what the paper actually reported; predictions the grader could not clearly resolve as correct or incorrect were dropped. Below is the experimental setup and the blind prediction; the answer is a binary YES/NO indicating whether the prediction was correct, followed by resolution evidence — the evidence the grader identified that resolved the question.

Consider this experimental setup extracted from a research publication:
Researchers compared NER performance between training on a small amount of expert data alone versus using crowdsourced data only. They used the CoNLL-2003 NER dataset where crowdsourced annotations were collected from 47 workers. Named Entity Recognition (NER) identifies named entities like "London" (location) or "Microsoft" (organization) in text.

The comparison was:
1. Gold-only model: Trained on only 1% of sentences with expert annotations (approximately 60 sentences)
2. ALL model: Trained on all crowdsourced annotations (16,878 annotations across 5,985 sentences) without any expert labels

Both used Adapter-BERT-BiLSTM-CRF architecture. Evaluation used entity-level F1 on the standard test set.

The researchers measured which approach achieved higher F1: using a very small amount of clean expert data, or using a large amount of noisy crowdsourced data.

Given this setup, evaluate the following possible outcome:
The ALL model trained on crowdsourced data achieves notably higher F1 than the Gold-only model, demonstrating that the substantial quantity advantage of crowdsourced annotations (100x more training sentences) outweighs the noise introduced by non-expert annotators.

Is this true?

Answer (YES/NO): YES